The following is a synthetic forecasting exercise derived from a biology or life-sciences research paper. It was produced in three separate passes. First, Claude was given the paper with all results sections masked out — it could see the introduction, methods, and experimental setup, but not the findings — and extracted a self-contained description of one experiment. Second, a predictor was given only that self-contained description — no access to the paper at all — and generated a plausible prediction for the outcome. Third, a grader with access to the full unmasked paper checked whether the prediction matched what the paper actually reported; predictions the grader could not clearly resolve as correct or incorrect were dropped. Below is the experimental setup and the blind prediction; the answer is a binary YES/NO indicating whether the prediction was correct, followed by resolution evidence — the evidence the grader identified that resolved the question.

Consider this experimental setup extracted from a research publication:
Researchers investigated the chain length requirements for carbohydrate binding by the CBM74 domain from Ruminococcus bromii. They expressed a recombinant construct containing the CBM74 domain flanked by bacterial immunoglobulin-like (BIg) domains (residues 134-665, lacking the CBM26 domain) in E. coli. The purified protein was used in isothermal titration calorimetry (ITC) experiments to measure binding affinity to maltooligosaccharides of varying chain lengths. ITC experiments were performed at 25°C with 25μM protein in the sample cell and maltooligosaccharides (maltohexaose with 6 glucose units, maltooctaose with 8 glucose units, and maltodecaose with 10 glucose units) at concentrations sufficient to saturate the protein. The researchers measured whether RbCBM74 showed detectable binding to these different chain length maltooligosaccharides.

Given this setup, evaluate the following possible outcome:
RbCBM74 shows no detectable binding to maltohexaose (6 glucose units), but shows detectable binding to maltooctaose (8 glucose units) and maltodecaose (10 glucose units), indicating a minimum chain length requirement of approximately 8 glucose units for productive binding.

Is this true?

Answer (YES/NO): YES